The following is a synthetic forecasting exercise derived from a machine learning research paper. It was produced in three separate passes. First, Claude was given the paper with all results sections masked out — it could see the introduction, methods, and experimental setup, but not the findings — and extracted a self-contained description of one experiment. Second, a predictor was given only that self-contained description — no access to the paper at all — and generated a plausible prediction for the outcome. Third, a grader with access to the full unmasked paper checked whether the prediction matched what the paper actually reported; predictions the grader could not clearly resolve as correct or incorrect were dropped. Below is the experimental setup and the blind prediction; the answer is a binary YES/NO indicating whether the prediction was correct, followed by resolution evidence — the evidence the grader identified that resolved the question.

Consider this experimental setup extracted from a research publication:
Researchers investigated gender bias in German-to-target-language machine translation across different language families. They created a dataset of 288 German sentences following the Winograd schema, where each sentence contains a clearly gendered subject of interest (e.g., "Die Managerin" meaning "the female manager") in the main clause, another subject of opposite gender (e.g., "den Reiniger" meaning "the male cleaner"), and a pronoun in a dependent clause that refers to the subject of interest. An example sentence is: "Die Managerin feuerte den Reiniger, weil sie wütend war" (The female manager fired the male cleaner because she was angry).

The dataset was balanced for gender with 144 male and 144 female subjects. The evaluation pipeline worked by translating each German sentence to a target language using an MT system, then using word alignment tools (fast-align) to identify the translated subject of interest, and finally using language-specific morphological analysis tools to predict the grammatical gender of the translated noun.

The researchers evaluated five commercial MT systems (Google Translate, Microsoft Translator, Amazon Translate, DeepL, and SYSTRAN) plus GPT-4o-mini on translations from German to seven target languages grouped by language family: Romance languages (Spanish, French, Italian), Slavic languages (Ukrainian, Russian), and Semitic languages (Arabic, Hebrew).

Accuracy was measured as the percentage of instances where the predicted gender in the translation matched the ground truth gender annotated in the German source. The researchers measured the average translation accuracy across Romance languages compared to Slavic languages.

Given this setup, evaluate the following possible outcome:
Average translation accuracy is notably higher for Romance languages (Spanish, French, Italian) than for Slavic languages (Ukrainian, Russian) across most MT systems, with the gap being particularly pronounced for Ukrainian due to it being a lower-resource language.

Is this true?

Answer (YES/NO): NO